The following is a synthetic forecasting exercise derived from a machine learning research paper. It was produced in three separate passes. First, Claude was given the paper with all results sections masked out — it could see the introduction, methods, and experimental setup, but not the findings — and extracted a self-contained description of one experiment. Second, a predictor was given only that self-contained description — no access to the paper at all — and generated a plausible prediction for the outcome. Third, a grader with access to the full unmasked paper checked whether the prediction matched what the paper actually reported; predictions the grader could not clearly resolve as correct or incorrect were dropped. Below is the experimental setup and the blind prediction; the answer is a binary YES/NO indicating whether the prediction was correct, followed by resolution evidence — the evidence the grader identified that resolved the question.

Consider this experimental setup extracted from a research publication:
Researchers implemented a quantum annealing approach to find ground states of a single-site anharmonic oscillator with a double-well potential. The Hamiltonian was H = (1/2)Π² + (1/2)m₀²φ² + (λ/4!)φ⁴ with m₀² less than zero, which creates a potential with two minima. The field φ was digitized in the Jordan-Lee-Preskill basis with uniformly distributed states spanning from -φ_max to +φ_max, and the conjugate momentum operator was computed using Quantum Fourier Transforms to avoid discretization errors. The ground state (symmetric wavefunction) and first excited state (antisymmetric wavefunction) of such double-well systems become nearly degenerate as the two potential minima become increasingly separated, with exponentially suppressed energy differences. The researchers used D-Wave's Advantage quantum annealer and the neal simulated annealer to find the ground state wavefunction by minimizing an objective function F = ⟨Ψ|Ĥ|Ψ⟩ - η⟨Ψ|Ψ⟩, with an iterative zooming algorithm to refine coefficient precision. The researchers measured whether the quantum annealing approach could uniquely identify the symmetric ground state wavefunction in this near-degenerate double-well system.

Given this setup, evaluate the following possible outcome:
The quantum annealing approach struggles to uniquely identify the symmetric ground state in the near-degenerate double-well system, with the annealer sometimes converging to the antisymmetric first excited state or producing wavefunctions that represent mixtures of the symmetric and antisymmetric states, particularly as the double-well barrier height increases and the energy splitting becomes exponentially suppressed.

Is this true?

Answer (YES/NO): YES